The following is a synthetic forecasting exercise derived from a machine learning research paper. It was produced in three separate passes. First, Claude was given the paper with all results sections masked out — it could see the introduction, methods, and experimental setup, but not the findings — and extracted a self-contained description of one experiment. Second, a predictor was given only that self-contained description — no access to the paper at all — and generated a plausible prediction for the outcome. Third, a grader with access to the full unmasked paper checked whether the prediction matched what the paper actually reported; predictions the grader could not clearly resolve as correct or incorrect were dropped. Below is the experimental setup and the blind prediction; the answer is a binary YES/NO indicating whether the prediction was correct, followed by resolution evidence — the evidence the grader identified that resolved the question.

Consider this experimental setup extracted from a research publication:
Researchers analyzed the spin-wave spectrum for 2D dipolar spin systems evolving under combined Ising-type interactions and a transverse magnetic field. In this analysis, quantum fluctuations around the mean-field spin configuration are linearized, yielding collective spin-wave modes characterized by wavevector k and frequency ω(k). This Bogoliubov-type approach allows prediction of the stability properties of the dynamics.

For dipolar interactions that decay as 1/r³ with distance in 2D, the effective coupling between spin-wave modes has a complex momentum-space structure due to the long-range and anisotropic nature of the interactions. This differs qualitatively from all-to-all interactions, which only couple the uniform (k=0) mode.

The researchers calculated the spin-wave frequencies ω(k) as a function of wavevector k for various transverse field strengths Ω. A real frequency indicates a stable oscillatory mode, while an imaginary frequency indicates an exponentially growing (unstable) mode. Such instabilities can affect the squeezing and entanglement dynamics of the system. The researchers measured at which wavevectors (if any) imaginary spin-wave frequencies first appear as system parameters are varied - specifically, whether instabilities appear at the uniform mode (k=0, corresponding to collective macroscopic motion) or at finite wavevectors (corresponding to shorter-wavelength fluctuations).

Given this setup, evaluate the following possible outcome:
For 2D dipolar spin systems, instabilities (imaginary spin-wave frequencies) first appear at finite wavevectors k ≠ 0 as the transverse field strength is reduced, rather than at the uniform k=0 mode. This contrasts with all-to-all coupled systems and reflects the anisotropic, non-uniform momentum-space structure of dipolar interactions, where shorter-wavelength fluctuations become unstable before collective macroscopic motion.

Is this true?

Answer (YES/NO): NO